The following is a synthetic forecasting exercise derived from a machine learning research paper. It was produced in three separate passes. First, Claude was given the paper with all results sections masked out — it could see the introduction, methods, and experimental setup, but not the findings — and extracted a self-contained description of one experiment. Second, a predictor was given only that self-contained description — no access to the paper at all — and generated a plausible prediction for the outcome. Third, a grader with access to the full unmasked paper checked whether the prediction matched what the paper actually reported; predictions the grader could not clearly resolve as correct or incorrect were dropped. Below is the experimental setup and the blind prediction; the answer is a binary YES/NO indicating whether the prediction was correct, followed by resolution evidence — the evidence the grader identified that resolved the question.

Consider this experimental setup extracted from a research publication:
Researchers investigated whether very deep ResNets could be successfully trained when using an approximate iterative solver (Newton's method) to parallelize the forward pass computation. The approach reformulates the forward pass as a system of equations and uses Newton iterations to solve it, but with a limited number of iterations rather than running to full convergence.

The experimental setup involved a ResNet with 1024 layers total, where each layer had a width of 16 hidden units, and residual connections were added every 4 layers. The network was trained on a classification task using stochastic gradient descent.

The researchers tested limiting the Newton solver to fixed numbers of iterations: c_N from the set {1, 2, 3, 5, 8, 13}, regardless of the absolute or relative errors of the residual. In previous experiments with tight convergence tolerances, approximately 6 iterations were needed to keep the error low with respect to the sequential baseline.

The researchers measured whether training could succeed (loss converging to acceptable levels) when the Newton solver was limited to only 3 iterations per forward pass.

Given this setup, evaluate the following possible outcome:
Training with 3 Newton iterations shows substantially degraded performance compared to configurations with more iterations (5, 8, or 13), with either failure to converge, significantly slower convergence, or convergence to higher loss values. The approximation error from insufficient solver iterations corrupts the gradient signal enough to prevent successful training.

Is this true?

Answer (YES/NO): NO